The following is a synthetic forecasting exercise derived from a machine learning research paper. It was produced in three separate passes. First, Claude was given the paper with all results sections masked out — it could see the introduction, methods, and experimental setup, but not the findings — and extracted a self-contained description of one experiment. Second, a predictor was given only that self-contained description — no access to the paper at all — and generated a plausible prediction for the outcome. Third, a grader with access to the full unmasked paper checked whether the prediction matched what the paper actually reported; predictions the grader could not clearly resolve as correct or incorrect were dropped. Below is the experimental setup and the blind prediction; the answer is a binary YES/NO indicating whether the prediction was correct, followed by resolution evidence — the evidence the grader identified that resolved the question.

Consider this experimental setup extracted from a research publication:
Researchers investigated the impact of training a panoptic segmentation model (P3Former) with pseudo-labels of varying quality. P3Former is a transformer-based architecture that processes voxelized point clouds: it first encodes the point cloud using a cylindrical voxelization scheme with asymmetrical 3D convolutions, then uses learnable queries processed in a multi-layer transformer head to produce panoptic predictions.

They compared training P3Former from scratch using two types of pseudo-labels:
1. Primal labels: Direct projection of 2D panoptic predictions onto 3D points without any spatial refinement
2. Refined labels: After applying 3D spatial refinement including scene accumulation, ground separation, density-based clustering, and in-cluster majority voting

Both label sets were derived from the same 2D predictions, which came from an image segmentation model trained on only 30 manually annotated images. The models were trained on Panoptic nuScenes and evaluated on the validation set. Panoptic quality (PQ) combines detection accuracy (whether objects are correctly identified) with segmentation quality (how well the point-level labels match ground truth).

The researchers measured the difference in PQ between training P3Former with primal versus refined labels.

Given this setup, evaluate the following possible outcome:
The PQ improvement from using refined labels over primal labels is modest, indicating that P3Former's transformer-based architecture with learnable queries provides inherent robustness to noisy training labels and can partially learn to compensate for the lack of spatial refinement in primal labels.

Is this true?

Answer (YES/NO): NO